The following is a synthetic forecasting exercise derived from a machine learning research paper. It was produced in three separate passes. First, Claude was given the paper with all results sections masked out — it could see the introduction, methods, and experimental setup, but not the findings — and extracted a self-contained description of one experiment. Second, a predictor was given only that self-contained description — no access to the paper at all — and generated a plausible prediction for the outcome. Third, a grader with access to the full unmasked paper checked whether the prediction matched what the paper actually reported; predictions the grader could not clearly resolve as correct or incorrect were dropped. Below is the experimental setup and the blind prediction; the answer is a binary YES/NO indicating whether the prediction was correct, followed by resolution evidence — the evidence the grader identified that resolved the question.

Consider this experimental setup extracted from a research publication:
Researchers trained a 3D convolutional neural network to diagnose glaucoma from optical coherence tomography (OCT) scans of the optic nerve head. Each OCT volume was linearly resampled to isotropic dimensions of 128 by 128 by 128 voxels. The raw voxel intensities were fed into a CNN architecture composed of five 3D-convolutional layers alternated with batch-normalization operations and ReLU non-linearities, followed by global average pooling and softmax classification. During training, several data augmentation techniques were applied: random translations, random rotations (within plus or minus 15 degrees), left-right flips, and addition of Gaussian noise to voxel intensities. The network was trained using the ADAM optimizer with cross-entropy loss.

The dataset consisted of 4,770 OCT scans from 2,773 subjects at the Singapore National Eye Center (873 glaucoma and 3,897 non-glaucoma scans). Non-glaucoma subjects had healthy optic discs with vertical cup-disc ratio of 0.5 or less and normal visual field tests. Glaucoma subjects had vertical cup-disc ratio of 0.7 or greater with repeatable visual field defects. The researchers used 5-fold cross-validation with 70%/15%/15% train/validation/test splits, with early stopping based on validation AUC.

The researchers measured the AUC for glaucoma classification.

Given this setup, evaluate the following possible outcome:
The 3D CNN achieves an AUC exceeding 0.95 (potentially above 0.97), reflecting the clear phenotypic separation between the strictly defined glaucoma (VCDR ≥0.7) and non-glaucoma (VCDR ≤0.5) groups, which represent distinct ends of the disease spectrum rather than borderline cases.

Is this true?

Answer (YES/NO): NO